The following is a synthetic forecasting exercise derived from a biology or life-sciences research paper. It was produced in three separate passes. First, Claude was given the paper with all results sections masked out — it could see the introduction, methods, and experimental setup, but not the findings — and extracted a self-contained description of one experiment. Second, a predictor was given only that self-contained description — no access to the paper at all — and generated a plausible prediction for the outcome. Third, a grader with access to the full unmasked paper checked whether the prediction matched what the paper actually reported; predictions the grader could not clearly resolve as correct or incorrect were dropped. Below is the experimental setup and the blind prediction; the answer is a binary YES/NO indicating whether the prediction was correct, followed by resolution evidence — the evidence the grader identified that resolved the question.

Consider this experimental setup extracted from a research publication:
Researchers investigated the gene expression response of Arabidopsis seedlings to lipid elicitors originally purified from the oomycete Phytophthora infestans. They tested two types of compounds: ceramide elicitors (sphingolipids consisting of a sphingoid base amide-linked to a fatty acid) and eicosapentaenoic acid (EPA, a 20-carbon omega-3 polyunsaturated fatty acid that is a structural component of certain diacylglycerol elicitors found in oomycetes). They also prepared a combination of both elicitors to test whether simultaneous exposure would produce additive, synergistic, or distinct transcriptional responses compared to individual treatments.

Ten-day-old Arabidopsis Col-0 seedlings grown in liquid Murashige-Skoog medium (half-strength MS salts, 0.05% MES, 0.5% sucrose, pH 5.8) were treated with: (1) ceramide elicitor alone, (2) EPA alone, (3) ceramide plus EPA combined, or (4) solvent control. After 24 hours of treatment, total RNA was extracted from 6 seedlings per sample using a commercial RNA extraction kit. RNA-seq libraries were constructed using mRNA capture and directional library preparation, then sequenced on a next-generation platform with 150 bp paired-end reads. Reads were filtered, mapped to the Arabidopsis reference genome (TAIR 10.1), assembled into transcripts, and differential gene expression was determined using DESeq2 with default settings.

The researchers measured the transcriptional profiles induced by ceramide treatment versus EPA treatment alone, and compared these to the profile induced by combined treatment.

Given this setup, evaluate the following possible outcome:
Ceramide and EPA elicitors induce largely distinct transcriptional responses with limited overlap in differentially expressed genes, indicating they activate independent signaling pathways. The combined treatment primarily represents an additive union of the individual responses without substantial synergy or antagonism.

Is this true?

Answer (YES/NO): NO